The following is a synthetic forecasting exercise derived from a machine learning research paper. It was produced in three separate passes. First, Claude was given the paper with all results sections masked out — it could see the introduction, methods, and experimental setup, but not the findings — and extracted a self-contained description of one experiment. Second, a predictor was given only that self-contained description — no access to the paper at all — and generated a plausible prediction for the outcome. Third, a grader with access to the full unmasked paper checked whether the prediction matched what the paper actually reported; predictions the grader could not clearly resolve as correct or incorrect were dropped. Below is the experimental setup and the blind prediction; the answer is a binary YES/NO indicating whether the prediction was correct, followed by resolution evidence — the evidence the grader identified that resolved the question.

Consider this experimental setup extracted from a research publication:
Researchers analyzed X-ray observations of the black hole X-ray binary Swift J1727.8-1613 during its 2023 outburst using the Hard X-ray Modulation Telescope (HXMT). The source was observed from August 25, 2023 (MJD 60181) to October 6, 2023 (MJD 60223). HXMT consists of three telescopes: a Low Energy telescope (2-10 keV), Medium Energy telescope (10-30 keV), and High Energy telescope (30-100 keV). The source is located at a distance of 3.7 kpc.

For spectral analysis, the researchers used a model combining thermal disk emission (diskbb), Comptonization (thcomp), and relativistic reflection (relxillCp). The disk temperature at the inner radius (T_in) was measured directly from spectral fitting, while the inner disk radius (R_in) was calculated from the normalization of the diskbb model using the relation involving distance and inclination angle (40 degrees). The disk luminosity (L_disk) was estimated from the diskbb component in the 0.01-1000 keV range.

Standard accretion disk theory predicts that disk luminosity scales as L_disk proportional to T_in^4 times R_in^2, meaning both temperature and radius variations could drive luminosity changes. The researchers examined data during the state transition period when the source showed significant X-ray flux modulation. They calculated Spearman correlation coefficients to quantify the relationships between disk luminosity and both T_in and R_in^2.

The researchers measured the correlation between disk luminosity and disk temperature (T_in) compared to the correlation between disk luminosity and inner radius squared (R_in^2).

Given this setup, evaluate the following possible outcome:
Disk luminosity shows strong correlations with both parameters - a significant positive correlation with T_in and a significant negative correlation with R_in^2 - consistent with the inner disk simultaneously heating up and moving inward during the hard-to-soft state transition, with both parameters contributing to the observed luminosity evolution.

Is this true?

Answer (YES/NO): NO